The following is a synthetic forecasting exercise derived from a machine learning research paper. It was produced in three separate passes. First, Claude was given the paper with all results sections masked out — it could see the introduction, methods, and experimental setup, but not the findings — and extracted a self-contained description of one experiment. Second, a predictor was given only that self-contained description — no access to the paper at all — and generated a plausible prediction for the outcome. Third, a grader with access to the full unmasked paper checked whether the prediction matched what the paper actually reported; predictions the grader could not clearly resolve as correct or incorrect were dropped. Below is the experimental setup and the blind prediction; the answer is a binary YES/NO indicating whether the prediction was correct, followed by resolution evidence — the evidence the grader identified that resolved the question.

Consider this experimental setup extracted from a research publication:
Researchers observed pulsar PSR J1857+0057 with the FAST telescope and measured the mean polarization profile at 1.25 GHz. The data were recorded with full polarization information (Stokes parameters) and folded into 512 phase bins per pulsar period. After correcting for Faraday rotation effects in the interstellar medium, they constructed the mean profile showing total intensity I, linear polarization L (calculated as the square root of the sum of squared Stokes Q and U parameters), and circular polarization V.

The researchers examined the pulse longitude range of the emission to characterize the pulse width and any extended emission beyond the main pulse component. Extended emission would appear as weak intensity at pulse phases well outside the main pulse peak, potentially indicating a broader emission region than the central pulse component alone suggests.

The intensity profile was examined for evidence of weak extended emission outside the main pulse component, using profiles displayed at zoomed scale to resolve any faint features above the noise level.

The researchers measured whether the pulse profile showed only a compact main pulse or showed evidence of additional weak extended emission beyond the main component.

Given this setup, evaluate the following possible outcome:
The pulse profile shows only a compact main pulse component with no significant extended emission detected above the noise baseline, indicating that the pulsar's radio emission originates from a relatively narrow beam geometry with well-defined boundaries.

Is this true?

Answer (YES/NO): NO